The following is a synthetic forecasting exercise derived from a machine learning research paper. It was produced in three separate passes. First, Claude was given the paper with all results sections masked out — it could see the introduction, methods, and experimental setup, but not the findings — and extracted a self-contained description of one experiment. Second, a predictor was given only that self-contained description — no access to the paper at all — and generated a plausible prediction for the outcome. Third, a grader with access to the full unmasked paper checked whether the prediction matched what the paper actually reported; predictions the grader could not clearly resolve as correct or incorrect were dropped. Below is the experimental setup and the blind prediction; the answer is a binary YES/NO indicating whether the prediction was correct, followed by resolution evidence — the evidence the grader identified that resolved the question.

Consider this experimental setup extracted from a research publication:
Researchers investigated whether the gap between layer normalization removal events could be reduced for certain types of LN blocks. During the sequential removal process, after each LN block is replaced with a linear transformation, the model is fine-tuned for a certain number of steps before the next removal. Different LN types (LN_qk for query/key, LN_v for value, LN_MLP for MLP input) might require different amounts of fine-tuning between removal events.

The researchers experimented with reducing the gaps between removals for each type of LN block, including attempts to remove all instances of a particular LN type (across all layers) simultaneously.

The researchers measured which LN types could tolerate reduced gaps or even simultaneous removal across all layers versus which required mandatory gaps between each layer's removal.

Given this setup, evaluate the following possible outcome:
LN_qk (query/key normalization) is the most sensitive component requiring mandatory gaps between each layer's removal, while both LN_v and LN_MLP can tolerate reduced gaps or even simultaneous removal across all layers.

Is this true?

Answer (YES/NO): NO